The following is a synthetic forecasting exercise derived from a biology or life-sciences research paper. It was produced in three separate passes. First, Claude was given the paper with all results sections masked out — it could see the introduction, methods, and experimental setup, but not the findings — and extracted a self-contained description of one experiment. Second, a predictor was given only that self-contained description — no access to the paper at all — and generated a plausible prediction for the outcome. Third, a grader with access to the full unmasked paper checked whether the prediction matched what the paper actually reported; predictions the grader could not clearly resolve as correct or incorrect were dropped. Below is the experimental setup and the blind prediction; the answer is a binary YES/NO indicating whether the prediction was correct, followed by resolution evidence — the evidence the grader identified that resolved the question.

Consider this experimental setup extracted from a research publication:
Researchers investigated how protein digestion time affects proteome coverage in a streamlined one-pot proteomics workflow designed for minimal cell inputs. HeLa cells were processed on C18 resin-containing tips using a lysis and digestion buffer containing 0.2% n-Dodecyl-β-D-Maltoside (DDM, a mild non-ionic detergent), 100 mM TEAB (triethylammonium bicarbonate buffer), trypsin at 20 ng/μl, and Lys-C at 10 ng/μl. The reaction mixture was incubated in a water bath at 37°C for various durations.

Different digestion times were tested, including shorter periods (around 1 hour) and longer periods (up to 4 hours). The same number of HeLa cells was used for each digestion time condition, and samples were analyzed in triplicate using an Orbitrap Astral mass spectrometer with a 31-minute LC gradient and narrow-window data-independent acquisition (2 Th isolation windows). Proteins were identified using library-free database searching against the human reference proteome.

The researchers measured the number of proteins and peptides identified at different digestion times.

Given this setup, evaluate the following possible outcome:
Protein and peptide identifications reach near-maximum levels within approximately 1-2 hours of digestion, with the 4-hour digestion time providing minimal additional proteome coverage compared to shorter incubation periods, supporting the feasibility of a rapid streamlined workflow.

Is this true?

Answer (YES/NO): YES